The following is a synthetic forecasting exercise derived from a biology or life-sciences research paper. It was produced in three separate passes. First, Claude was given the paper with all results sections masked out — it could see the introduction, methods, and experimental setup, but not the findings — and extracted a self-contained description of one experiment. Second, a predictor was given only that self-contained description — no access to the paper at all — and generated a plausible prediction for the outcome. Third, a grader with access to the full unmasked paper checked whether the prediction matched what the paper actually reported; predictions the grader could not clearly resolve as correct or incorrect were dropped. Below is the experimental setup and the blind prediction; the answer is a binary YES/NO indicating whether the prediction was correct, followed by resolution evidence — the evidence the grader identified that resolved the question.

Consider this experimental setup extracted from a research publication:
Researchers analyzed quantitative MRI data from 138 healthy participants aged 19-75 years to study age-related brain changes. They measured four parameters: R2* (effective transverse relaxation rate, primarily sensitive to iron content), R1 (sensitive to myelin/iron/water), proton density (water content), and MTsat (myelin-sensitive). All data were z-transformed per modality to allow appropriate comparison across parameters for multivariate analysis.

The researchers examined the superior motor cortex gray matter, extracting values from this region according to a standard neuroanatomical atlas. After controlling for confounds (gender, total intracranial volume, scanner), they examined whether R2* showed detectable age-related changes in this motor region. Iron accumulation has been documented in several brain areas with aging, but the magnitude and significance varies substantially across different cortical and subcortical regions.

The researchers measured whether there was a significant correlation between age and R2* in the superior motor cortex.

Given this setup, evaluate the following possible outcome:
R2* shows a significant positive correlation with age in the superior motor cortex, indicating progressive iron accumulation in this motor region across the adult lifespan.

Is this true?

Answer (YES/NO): NO